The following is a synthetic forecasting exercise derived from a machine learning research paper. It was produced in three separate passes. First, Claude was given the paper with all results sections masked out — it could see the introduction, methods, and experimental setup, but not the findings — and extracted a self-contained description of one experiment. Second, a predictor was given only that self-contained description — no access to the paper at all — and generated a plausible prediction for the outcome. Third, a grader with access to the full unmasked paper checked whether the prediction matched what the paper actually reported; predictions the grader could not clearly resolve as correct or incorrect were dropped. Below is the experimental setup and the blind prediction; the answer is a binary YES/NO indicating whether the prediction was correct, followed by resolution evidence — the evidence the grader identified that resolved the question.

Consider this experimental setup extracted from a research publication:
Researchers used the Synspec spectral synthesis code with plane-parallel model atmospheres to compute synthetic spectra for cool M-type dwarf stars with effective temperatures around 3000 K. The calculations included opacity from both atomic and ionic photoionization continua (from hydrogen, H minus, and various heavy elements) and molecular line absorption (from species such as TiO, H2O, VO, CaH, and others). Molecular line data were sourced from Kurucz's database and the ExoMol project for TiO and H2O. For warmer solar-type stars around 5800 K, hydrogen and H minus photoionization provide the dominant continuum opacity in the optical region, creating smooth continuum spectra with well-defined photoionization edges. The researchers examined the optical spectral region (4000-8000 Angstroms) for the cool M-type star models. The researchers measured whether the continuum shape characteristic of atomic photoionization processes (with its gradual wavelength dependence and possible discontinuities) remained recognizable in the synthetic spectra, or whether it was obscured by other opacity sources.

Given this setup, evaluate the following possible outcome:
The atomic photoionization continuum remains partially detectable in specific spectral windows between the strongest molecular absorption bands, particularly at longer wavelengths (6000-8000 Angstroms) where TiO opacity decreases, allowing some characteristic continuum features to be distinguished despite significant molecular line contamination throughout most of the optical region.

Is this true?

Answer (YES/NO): NO